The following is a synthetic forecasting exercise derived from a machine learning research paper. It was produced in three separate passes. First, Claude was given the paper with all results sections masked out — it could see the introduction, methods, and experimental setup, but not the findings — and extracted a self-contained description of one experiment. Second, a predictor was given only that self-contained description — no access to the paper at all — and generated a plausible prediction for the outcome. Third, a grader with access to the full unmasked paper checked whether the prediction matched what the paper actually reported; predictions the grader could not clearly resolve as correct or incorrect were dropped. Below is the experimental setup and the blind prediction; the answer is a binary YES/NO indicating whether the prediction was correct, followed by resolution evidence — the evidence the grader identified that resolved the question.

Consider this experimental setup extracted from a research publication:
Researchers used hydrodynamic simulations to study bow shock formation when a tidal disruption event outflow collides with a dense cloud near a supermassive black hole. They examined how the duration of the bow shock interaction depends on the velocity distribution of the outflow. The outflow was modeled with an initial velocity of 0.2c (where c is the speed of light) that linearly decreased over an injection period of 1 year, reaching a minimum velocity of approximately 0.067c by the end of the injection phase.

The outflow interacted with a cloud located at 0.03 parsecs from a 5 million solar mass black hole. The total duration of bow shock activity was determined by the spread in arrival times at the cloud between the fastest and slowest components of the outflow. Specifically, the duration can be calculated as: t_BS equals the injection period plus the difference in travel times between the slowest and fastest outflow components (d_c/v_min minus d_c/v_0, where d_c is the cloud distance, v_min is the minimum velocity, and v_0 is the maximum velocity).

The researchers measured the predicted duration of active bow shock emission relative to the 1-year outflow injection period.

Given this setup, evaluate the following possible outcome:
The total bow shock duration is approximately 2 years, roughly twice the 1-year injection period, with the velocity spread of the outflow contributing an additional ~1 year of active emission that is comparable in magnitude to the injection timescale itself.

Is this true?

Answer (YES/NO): YES